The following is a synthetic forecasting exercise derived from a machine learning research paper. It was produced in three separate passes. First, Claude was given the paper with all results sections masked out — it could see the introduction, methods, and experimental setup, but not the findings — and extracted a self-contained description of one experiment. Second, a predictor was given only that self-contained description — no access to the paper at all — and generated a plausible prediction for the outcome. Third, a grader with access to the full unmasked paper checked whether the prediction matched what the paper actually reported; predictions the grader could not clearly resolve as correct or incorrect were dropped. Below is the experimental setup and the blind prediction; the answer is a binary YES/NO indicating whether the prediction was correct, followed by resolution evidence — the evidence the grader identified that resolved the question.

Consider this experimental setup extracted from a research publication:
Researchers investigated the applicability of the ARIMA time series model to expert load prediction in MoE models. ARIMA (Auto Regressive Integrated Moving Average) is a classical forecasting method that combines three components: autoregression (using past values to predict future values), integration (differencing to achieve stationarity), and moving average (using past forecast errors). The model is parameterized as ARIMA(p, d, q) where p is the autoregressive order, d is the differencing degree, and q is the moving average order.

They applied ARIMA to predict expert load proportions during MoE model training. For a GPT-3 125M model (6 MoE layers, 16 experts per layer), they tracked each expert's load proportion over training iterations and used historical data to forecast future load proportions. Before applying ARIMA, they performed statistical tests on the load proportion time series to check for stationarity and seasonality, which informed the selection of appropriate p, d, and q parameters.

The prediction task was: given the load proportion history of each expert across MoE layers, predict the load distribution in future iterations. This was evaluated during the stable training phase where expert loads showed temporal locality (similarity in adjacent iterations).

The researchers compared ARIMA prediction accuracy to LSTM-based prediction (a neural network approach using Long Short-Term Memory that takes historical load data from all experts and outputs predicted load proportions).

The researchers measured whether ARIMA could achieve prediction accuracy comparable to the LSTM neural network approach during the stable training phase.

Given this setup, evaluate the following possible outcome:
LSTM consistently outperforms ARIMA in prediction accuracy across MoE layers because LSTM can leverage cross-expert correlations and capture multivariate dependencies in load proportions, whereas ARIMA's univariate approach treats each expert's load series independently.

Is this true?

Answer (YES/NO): NO